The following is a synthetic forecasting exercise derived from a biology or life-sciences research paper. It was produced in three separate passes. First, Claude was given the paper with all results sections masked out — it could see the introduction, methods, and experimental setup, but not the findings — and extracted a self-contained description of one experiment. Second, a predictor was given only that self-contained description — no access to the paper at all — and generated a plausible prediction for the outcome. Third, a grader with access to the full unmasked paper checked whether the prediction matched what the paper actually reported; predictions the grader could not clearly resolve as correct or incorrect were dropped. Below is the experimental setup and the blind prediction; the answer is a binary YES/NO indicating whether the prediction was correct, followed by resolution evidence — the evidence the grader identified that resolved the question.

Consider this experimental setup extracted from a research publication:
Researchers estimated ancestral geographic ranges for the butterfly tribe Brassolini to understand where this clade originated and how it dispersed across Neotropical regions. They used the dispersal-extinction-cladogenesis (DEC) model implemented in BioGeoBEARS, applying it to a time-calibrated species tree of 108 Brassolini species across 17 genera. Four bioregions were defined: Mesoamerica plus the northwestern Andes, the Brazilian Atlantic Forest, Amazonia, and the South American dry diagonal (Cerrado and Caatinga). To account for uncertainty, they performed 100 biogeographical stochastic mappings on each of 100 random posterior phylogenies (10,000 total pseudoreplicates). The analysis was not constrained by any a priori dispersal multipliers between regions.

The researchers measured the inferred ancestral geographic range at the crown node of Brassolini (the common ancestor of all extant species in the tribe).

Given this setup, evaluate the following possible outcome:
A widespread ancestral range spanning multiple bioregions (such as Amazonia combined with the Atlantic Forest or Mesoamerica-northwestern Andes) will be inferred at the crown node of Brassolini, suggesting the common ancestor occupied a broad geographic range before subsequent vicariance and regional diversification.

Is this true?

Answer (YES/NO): NO